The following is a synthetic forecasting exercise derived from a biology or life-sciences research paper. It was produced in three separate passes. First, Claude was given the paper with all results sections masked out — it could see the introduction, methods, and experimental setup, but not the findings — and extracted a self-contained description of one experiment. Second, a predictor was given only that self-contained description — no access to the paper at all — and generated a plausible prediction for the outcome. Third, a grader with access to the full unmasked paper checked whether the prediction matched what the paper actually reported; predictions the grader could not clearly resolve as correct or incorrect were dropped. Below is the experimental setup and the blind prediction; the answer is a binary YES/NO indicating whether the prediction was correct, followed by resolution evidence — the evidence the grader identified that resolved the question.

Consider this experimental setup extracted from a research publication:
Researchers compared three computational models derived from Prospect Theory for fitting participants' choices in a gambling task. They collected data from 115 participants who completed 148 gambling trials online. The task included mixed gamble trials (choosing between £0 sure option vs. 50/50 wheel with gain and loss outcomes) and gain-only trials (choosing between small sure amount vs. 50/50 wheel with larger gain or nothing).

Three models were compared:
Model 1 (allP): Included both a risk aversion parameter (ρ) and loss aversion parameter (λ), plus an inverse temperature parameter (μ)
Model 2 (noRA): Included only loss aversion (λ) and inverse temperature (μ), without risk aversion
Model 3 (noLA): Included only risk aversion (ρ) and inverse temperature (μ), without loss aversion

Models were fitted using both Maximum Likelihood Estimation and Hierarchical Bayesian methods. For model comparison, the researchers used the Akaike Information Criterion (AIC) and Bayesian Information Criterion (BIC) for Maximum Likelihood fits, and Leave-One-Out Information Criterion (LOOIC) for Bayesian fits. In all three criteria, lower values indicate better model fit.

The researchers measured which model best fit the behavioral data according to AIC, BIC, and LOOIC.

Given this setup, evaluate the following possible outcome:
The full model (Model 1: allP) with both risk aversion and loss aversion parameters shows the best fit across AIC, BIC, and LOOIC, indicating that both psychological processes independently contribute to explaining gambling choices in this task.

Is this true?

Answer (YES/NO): YES